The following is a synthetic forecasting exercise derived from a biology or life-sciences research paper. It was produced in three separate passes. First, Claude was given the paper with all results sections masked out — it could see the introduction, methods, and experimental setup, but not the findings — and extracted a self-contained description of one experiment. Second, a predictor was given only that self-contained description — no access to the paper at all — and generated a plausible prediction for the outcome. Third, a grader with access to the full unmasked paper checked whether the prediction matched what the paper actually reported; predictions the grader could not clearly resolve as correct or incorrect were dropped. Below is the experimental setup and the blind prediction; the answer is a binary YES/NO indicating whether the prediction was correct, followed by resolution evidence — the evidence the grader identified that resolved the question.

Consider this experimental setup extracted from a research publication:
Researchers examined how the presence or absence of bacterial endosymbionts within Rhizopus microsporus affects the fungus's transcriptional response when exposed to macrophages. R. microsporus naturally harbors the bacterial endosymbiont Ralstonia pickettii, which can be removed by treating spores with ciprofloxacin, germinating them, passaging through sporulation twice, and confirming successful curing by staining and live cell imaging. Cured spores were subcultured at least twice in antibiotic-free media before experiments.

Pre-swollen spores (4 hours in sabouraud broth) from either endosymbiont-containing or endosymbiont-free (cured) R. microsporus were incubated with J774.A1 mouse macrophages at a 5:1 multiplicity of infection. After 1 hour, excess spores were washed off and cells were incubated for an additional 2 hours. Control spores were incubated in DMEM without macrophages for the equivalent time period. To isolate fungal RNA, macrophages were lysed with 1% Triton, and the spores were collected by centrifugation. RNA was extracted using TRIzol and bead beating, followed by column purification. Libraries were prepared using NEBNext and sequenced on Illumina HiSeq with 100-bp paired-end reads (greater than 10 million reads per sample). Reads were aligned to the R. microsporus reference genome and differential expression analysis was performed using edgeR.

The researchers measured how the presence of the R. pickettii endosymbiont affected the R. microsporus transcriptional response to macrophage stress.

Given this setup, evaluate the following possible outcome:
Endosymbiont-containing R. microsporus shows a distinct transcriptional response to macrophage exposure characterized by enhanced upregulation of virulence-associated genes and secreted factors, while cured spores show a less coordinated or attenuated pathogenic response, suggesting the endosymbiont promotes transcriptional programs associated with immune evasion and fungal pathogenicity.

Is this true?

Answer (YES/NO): NO